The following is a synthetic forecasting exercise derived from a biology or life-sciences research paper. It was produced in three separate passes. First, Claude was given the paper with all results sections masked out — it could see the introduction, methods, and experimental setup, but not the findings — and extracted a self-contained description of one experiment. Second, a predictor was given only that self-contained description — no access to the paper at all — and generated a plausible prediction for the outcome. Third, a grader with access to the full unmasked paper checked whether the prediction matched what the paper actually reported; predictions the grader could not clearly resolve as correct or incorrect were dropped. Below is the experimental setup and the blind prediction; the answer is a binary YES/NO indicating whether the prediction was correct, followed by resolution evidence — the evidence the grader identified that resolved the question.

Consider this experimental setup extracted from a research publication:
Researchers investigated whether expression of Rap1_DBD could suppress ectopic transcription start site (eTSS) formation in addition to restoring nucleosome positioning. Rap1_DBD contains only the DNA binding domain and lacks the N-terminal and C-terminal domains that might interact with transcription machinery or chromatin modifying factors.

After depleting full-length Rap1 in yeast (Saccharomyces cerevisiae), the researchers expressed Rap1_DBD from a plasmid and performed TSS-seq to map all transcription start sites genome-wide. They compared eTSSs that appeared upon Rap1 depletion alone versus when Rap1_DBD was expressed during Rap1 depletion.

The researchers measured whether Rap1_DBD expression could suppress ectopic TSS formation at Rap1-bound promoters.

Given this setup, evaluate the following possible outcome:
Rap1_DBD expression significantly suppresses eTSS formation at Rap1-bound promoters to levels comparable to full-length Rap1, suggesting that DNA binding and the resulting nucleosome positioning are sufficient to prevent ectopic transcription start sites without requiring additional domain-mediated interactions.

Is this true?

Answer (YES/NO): NO